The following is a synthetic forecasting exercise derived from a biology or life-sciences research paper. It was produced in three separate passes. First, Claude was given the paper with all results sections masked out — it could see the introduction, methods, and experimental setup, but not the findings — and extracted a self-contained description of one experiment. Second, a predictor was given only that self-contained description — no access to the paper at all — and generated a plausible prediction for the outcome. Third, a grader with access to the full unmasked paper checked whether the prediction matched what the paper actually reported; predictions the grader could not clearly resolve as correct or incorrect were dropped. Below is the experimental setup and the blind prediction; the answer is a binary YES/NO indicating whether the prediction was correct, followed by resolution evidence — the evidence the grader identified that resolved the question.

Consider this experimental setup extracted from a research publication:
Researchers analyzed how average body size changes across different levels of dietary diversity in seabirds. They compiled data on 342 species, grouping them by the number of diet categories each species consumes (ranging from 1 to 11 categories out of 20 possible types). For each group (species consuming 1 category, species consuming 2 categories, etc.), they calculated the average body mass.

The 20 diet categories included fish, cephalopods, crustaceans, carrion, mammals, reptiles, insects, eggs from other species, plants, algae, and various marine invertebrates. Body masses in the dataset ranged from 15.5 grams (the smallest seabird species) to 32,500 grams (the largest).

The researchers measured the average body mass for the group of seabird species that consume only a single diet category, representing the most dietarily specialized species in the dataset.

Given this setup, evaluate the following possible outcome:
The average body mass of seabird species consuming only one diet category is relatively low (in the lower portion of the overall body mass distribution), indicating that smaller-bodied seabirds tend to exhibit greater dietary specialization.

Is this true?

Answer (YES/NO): NO